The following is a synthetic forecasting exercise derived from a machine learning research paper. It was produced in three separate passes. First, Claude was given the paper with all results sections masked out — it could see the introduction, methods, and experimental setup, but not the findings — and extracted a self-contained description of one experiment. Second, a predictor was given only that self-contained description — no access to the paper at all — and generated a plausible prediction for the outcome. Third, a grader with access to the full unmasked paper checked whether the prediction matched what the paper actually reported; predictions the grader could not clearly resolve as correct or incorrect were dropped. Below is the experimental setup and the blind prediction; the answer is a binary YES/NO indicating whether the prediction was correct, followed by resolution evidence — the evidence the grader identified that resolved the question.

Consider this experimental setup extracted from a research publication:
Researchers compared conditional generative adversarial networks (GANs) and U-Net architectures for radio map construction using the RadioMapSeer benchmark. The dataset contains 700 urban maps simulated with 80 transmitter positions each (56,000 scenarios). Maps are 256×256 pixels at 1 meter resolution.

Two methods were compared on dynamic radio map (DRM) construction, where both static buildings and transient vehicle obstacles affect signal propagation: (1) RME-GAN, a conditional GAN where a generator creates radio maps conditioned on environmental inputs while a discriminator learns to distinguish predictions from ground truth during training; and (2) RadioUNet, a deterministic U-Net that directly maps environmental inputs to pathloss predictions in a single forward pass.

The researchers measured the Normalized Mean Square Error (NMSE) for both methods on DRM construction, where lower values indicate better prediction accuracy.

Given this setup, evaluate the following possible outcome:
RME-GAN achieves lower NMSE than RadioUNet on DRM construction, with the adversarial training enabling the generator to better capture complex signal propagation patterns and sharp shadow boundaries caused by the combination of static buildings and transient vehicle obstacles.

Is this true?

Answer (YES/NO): NO